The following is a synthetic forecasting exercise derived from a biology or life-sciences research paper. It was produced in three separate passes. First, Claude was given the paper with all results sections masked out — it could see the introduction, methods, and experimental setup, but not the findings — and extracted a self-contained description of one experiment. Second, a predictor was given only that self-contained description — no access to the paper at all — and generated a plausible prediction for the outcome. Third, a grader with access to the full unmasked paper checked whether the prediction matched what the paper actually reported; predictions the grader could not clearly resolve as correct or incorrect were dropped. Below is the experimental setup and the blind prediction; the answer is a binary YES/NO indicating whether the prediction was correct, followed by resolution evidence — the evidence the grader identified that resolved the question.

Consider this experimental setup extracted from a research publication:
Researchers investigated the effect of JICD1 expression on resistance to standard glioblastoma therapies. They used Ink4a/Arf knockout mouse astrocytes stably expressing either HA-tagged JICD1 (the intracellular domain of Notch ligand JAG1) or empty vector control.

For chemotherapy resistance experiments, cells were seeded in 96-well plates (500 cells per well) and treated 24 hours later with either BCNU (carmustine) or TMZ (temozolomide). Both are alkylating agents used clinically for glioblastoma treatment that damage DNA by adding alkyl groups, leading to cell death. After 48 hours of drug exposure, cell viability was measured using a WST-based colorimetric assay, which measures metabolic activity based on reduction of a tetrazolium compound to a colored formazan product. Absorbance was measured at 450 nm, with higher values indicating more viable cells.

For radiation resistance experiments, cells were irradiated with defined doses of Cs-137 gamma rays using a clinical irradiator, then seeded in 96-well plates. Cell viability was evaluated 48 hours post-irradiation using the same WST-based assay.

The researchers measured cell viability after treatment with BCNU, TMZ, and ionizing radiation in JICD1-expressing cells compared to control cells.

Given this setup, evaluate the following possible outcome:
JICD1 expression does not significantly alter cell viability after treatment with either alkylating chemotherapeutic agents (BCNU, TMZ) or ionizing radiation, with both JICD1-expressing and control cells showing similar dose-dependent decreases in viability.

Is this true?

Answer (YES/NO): NO